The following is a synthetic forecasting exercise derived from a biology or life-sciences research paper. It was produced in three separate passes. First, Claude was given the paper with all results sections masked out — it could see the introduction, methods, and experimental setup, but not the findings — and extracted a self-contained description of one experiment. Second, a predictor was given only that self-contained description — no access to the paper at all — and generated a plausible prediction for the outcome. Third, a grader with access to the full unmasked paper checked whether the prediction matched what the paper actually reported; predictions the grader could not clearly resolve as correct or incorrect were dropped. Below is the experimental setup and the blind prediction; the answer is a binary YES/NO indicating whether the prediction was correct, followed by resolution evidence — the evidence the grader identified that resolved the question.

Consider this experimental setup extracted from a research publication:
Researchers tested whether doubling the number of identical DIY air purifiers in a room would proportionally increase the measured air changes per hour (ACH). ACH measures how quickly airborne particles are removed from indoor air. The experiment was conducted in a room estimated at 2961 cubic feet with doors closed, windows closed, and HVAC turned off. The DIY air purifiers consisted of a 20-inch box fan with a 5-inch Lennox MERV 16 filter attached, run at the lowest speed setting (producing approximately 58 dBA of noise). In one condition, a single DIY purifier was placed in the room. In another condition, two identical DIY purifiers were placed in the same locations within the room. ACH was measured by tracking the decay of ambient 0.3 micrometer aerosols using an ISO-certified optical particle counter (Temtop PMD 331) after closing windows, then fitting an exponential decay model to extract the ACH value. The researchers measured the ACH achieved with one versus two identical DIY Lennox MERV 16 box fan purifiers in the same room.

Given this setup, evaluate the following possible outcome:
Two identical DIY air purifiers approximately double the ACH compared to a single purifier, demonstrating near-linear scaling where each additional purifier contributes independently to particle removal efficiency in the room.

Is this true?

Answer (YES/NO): YES